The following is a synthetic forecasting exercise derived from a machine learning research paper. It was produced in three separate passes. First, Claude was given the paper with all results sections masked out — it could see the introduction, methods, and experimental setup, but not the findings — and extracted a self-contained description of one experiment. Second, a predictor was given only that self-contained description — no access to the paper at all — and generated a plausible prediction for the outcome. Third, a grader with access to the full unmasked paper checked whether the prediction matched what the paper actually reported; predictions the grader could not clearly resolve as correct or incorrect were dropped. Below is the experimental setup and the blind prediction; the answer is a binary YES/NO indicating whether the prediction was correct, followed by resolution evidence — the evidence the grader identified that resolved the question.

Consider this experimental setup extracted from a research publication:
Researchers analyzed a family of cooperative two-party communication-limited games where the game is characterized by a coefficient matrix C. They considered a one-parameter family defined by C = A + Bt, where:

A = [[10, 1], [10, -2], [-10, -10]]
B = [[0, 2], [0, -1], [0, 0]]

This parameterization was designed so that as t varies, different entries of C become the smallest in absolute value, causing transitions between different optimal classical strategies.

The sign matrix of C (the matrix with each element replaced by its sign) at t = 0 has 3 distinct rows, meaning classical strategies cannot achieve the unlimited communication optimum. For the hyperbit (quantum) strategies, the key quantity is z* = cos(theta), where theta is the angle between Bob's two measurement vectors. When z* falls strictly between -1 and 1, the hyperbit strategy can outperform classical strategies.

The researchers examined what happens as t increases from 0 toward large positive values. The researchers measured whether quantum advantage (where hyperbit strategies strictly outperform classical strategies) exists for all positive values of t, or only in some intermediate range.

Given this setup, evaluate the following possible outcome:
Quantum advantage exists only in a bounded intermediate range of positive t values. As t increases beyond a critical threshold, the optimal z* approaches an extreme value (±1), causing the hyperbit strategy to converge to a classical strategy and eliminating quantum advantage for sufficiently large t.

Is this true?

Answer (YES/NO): YES